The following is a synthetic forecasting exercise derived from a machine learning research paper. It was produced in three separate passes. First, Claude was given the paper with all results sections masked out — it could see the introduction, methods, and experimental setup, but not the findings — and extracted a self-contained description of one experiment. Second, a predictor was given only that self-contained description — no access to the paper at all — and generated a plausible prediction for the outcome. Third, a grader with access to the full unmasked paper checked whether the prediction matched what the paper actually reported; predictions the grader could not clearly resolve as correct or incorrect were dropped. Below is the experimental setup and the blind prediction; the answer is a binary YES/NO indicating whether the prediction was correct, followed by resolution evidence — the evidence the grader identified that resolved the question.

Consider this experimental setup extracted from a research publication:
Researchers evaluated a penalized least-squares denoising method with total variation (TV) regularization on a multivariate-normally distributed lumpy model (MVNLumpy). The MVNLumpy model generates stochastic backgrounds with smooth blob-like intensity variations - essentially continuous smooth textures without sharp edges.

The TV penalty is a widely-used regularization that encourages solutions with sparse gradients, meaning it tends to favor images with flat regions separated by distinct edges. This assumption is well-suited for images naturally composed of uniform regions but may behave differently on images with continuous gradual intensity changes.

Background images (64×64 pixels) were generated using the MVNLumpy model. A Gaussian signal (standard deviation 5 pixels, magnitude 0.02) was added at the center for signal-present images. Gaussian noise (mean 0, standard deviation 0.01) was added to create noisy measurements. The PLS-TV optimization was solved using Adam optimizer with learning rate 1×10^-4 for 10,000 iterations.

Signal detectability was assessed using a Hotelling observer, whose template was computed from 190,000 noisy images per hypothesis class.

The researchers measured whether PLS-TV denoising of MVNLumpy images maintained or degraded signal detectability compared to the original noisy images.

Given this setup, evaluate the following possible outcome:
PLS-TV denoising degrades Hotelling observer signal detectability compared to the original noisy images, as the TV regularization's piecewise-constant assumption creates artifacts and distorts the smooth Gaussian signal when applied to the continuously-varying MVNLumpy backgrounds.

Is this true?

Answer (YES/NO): YES